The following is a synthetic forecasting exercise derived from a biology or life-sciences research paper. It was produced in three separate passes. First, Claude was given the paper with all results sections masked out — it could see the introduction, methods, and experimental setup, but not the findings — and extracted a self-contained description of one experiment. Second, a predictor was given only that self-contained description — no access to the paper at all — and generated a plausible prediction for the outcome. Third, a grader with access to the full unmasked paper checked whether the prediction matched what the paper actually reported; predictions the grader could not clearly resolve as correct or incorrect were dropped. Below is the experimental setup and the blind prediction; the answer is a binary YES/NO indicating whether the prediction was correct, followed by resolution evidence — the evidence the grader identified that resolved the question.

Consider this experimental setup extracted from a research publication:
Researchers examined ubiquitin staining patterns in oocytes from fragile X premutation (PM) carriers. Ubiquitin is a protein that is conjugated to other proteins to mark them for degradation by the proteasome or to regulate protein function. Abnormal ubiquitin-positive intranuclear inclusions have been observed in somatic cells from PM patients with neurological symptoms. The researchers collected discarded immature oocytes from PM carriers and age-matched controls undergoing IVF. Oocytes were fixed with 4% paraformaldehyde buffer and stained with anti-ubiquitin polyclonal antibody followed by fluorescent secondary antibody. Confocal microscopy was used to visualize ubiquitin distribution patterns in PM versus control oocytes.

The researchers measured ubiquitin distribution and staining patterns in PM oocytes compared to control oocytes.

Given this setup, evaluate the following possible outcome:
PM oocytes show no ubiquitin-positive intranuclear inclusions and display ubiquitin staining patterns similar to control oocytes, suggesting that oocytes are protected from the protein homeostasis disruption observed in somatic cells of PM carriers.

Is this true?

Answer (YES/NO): NO